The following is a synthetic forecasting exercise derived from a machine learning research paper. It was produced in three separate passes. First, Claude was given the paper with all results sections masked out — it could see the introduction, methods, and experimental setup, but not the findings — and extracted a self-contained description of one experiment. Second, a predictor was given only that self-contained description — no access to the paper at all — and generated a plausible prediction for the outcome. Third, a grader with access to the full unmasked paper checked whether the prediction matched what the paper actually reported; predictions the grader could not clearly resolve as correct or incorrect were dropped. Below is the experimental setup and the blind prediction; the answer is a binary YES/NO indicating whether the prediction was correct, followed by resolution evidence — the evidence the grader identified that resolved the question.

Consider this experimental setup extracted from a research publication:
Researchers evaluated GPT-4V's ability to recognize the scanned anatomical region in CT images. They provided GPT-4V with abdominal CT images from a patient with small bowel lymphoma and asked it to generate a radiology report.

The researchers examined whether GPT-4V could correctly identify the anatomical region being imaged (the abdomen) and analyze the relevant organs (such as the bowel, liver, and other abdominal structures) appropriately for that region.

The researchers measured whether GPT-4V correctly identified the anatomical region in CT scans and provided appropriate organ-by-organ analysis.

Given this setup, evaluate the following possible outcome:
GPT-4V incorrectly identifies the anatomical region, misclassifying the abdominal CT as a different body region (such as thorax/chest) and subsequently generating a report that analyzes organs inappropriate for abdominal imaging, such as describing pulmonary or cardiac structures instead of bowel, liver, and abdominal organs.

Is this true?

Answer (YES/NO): NO